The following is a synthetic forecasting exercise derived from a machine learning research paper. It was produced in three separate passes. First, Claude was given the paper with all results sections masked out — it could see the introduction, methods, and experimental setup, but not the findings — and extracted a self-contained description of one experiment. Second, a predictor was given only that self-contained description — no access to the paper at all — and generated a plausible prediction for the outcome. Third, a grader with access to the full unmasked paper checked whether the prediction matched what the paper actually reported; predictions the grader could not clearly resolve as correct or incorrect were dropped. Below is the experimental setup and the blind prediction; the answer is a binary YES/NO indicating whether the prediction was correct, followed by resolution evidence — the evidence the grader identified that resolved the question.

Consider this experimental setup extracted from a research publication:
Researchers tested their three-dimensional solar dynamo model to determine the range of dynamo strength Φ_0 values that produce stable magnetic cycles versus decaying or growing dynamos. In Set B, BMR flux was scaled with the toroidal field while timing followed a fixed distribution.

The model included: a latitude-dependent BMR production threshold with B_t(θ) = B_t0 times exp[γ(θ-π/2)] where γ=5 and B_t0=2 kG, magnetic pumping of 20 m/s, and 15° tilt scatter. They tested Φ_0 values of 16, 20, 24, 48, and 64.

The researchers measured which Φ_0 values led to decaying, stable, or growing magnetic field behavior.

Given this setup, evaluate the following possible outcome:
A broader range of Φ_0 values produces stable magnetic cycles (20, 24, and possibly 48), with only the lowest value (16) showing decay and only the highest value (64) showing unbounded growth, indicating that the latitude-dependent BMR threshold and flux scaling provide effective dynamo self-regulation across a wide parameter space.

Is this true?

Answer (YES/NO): YES